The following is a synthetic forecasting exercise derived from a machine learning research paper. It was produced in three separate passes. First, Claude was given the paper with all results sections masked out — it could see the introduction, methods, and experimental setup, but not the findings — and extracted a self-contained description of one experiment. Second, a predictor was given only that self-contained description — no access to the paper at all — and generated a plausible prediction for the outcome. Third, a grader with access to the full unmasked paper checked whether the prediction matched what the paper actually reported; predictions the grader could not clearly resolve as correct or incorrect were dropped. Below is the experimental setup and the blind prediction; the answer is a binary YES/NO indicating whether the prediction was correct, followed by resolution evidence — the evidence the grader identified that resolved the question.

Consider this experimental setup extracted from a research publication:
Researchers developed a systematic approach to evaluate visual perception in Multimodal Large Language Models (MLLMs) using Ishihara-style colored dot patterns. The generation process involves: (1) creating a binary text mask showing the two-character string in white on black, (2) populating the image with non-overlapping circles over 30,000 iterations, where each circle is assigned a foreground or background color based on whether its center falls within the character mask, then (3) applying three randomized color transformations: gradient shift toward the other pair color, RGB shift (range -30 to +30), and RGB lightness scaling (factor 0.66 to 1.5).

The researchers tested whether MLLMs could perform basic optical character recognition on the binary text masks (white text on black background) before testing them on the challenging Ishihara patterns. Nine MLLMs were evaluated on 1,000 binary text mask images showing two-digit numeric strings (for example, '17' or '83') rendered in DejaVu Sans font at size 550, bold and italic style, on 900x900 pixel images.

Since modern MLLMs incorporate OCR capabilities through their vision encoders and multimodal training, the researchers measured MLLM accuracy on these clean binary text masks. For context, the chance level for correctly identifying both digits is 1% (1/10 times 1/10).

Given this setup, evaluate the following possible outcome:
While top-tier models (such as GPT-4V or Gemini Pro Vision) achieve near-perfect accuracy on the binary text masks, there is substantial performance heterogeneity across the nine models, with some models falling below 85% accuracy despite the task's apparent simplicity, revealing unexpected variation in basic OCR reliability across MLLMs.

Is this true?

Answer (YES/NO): NO